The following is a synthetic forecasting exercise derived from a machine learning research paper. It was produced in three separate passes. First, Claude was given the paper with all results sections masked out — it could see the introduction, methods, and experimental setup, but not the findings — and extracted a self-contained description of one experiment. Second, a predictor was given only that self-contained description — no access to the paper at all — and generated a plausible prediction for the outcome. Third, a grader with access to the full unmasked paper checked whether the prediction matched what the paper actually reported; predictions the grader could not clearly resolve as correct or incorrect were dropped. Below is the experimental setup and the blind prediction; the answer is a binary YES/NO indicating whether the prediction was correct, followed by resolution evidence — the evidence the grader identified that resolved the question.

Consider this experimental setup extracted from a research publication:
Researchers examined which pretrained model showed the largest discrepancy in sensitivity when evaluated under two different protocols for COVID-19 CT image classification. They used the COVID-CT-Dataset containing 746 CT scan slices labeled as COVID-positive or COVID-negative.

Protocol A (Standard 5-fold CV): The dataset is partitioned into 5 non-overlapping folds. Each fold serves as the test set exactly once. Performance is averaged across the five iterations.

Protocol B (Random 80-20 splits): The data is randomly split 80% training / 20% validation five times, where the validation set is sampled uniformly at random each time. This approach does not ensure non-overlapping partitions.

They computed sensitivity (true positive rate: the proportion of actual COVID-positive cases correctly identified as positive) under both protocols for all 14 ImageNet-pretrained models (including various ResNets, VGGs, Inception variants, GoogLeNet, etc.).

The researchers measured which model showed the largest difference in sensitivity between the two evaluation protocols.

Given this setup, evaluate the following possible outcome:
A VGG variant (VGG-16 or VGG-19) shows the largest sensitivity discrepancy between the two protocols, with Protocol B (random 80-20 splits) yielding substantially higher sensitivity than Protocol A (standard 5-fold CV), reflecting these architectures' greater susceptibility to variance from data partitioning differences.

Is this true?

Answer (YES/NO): NO